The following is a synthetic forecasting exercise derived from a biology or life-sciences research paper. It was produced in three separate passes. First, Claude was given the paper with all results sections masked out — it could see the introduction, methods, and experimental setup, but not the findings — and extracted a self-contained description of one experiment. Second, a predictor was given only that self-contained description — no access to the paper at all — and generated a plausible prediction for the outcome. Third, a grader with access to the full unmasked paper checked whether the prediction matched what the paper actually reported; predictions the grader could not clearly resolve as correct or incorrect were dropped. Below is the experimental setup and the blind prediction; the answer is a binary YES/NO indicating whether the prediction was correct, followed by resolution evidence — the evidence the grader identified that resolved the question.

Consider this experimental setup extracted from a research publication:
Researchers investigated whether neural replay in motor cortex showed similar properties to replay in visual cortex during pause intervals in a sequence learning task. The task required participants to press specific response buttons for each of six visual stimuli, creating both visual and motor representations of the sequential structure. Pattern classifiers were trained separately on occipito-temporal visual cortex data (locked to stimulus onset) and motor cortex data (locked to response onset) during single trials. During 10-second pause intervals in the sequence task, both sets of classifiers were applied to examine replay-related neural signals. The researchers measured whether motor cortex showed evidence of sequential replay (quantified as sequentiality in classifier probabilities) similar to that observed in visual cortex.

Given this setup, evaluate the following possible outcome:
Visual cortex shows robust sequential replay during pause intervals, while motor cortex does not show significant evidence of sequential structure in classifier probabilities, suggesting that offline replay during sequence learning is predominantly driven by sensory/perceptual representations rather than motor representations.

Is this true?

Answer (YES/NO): YES